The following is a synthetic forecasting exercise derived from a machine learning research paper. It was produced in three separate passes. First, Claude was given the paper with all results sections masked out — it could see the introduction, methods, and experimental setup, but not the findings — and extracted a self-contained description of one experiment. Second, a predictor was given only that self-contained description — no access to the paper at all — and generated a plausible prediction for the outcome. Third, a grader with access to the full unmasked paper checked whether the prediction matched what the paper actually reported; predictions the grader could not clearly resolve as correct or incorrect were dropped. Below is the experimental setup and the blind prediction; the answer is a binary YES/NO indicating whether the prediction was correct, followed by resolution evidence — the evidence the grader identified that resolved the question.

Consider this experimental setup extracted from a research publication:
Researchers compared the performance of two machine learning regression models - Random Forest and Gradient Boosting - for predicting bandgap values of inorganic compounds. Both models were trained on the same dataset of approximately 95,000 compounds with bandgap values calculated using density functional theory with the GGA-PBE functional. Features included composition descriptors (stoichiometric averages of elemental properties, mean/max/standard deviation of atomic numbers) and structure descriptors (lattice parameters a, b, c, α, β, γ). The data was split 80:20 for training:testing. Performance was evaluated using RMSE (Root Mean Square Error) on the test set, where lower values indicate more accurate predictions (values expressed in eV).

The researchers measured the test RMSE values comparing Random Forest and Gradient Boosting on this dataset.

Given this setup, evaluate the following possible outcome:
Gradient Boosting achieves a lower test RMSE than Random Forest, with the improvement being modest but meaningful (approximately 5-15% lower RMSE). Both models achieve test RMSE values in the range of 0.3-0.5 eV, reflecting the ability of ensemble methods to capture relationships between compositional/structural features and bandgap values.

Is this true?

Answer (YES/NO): NO